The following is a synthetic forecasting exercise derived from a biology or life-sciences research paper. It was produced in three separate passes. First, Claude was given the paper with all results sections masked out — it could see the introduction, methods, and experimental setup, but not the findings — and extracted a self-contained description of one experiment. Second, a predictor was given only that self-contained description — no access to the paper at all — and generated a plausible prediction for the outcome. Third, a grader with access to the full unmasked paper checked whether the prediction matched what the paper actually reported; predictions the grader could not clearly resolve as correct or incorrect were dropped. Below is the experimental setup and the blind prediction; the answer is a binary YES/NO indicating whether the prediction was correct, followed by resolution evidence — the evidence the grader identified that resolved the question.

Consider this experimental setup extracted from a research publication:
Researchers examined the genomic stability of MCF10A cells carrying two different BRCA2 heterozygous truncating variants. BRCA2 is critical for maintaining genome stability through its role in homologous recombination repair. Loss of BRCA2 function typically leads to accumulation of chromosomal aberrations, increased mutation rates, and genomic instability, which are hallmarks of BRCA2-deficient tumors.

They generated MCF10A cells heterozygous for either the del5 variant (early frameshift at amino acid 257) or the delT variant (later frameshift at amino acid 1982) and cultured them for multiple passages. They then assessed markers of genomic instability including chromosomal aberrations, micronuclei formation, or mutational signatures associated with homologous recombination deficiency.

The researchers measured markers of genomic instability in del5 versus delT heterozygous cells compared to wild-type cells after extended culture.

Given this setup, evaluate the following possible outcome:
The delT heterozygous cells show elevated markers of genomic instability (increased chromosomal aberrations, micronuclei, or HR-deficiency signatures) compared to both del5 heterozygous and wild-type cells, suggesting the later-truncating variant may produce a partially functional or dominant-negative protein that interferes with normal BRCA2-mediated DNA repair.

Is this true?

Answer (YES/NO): NO